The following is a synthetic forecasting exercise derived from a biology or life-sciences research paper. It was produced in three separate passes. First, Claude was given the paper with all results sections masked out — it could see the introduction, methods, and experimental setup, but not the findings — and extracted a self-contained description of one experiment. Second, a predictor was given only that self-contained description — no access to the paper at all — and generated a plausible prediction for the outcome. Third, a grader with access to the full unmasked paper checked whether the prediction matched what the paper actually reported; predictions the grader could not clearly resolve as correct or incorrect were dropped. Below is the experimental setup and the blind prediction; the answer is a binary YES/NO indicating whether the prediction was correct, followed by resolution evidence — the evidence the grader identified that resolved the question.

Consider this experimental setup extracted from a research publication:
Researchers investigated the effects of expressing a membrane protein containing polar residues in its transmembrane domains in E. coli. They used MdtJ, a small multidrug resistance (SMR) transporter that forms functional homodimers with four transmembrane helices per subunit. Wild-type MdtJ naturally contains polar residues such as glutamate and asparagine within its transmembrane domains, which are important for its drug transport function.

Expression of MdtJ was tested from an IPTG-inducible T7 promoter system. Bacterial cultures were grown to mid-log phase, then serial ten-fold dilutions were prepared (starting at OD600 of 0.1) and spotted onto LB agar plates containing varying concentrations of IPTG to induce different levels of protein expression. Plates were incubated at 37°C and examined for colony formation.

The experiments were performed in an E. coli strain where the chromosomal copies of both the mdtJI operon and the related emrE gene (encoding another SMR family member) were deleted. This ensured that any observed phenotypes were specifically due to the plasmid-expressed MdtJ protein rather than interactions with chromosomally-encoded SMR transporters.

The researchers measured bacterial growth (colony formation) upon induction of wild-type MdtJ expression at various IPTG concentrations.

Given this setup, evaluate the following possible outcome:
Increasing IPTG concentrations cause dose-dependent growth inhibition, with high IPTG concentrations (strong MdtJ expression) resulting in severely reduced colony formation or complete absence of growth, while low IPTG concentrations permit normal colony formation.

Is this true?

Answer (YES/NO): YES